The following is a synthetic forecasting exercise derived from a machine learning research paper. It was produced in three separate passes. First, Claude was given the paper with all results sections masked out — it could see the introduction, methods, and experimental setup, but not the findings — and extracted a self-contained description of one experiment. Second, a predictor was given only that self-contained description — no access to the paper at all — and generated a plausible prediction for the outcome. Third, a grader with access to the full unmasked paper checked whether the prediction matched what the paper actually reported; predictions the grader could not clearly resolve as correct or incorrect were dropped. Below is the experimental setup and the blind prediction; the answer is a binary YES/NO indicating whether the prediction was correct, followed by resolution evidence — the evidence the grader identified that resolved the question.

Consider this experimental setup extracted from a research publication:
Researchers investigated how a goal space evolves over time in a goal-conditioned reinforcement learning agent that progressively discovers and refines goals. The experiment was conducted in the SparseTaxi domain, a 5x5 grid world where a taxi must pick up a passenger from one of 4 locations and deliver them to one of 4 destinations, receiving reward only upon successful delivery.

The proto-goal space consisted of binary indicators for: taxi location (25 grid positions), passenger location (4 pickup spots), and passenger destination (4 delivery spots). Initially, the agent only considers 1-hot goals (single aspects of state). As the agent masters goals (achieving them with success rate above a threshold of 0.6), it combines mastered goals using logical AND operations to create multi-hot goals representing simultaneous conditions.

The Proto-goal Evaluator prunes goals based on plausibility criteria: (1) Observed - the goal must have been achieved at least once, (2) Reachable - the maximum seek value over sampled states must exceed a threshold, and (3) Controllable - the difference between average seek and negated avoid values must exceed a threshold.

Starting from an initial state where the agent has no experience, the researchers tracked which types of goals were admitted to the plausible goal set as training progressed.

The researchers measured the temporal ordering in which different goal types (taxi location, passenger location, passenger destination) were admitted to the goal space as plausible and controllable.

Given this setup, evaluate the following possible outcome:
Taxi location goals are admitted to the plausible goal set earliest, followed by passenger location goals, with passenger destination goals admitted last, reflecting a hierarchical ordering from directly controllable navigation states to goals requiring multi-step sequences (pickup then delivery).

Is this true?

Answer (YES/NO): NO